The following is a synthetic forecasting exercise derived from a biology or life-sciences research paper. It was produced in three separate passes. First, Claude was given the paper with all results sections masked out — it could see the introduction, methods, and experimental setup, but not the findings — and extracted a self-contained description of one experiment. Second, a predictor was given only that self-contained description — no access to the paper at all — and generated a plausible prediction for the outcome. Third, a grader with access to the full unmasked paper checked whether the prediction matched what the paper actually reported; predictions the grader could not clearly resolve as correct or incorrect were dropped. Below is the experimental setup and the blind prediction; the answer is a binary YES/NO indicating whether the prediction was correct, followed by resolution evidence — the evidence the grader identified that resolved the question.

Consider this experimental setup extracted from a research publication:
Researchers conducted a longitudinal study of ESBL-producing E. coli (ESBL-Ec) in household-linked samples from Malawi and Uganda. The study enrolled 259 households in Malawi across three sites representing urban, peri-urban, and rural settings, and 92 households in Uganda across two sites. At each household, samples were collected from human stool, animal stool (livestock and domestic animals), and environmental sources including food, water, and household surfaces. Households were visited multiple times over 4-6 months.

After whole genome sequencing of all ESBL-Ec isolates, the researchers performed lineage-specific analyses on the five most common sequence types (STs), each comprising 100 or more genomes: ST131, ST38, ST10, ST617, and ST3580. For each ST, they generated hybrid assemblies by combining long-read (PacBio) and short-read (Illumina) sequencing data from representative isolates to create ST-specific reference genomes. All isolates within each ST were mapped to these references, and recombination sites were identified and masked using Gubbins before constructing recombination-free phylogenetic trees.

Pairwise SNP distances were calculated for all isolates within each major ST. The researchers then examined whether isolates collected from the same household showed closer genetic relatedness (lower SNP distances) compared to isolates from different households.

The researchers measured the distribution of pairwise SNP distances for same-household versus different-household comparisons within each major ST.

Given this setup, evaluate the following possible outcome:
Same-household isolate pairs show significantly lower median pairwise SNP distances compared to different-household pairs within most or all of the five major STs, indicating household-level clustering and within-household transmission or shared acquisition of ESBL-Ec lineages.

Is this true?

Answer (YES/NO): YES